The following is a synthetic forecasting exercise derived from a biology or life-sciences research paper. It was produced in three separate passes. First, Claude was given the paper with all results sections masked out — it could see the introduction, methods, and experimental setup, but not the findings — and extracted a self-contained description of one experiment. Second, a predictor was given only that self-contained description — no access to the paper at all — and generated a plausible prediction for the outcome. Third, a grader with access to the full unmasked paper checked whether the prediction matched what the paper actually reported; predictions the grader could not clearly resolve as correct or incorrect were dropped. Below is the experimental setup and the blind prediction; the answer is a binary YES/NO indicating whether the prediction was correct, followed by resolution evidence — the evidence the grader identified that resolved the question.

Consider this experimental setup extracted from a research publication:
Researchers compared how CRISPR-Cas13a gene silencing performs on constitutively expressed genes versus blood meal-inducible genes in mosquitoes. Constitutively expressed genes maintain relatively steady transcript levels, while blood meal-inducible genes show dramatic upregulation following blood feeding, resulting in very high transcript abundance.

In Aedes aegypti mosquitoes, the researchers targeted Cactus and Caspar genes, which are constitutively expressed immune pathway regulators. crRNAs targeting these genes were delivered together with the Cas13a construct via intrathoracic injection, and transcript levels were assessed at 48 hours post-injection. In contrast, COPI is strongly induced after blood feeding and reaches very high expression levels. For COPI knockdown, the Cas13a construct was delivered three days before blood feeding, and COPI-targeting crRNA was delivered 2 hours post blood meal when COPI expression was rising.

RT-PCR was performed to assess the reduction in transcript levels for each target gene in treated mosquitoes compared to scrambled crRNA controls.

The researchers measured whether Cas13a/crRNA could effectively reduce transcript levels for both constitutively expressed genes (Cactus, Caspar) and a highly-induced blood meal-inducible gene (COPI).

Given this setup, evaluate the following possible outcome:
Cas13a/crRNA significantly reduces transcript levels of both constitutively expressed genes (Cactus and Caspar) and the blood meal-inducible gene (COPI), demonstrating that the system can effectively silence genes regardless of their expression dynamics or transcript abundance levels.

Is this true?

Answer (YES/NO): YES